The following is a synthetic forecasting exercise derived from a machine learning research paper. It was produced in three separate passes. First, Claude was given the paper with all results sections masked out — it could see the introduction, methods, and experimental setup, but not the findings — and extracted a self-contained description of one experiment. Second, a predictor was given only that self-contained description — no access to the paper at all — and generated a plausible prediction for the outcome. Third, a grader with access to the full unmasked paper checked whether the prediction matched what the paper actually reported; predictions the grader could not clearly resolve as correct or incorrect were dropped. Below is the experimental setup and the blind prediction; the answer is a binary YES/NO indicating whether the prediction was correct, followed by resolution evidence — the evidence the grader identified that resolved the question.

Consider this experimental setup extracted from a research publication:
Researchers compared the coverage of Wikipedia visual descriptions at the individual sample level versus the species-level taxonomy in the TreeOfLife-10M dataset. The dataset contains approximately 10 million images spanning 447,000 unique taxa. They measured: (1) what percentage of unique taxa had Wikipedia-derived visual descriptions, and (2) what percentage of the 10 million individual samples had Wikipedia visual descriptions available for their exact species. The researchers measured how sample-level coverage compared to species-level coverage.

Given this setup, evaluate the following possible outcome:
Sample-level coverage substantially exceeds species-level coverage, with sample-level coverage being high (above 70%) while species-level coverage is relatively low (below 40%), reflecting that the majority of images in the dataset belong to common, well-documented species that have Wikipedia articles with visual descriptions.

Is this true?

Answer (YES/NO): NO